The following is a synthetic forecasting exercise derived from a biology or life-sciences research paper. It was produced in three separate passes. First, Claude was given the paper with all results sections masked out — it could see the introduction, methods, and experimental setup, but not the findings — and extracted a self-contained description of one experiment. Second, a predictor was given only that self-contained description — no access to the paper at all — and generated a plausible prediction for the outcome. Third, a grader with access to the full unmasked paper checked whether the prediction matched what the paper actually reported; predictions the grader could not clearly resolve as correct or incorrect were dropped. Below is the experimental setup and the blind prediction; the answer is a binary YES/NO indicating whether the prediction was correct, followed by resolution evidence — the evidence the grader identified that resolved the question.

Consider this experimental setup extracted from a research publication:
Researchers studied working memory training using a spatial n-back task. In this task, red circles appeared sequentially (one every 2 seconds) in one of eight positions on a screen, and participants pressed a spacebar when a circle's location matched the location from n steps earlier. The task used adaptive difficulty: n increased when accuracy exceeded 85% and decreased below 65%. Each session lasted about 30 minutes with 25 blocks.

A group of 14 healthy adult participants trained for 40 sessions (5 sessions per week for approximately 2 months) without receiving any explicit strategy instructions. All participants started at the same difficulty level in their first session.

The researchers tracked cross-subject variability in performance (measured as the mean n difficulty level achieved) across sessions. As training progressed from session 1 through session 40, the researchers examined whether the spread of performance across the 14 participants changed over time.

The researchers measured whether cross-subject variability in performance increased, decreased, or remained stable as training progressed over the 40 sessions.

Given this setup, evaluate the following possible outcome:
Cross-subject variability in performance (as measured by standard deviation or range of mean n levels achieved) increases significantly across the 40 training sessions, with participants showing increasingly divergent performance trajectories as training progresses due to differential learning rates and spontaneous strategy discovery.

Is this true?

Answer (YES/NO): YES